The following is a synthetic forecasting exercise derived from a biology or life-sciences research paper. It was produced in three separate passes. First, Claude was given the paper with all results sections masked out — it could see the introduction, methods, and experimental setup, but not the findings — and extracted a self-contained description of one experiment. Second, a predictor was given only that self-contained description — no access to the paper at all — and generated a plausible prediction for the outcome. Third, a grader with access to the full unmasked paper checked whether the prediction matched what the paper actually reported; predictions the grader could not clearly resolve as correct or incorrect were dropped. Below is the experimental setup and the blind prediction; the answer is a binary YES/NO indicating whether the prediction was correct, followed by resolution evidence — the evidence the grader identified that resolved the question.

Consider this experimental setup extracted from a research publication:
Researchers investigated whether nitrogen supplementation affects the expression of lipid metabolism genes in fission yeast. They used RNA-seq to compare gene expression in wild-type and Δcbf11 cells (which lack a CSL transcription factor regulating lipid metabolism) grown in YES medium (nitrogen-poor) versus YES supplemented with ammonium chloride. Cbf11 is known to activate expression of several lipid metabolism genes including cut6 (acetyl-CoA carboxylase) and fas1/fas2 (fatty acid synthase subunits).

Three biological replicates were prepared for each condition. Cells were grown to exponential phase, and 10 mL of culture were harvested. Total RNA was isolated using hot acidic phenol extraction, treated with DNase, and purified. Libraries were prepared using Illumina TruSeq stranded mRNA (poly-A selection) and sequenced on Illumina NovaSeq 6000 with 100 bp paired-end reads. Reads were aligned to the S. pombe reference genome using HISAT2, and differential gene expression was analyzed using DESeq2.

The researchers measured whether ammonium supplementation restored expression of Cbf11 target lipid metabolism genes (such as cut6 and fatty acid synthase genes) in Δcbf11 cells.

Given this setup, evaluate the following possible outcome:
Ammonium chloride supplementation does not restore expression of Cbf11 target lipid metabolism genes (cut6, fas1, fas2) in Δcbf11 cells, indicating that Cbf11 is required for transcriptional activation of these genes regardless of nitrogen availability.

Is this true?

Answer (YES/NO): YES